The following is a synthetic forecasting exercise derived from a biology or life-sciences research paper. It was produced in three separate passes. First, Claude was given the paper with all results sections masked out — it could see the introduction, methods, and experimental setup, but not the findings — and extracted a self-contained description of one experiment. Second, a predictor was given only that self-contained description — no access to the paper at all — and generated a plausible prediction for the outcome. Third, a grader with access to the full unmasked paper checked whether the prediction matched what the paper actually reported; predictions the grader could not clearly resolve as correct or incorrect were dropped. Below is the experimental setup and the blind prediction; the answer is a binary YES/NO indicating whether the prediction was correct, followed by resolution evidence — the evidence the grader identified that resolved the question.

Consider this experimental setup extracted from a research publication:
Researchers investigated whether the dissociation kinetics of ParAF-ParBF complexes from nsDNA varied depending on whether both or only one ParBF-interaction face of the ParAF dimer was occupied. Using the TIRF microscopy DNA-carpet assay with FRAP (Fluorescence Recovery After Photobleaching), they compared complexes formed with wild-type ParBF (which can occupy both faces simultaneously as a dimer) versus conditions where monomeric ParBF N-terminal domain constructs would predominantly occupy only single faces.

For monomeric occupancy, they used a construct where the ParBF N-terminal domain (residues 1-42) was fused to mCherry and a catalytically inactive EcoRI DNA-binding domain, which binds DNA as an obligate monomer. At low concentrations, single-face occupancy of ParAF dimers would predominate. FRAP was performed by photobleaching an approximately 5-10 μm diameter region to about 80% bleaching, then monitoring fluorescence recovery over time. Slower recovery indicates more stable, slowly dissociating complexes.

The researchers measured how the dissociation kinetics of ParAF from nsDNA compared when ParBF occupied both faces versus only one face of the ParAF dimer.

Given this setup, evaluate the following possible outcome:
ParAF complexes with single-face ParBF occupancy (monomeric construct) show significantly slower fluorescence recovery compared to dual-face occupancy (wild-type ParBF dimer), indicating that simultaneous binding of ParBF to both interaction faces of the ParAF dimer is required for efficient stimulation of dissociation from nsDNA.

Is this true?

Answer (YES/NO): NO